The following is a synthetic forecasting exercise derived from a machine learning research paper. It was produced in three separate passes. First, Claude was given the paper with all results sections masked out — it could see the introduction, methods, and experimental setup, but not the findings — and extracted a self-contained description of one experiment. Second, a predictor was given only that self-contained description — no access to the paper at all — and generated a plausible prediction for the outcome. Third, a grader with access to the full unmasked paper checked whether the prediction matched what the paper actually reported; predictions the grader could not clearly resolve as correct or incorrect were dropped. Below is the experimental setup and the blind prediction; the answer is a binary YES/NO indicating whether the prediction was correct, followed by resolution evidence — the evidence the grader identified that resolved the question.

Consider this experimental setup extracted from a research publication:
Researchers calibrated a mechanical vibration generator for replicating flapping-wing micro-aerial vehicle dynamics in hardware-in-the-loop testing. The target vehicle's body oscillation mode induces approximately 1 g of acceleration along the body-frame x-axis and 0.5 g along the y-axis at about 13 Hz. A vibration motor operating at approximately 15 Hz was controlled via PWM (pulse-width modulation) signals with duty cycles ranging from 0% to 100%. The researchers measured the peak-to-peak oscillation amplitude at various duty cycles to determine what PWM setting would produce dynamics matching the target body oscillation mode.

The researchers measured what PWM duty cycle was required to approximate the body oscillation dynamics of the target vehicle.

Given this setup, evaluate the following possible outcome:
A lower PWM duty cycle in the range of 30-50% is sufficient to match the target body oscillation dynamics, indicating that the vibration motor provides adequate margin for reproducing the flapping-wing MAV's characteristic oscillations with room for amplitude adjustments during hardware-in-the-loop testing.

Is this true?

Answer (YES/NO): YES